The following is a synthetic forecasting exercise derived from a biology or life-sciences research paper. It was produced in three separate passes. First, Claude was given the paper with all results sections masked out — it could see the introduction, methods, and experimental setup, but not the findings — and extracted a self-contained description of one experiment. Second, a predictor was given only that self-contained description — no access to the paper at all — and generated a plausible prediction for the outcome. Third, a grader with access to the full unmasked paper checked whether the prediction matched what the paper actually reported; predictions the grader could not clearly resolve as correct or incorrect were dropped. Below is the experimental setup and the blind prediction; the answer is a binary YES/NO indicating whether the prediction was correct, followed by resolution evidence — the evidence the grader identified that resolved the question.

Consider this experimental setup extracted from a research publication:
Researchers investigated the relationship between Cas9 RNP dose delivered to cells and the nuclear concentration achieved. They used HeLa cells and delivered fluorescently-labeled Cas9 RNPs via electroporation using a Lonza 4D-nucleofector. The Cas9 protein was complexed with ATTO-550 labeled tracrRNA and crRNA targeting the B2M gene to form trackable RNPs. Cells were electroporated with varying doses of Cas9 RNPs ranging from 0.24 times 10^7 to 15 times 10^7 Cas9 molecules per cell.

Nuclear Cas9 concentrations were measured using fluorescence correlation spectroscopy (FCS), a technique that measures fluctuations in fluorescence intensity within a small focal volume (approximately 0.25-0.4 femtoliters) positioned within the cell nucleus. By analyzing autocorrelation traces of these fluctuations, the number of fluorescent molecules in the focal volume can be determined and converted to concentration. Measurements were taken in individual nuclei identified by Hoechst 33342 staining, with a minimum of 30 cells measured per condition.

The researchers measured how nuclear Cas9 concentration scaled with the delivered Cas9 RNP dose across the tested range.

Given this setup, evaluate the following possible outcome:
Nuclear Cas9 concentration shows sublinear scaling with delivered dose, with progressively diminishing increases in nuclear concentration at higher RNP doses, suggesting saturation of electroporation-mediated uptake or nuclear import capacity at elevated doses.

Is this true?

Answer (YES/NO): NO